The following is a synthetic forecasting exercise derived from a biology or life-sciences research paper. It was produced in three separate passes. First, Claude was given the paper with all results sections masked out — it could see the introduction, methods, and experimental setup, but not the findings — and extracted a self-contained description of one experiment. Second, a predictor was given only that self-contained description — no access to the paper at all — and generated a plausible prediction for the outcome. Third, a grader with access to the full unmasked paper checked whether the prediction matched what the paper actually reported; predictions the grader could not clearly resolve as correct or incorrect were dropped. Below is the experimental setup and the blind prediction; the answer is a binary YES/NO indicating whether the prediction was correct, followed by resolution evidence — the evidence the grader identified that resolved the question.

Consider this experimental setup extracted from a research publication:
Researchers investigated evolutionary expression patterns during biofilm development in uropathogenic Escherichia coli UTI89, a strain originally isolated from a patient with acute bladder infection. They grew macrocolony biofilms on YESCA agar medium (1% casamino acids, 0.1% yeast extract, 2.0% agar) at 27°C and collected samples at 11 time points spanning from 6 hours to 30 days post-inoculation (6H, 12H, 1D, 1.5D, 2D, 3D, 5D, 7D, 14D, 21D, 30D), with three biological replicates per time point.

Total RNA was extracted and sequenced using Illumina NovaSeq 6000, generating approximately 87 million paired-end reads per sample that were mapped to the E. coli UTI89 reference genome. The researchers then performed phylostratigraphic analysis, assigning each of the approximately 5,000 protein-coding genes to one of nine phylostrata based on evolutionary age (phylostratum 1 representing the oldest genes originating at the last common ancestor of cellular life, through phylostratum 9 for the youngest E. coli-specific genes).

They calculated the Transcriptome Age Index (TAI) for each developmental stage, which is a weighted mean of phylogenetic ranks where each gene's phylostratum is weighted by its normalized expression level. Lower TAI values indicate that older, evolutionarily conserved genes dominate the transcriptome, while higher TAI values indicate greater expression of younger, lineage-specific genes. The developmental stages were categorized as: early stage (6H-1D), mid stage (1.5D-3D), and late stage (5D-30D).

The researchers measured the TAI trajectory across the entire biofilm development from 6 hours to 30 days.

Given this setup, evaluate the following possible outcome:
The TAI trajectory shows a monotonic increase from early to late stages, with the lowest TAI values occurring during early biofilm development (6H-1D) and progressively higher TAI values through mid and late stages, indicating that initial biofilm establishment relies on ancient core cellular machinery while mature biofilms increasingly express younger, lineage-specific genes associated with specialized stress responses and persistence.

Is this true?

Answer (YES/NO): NO